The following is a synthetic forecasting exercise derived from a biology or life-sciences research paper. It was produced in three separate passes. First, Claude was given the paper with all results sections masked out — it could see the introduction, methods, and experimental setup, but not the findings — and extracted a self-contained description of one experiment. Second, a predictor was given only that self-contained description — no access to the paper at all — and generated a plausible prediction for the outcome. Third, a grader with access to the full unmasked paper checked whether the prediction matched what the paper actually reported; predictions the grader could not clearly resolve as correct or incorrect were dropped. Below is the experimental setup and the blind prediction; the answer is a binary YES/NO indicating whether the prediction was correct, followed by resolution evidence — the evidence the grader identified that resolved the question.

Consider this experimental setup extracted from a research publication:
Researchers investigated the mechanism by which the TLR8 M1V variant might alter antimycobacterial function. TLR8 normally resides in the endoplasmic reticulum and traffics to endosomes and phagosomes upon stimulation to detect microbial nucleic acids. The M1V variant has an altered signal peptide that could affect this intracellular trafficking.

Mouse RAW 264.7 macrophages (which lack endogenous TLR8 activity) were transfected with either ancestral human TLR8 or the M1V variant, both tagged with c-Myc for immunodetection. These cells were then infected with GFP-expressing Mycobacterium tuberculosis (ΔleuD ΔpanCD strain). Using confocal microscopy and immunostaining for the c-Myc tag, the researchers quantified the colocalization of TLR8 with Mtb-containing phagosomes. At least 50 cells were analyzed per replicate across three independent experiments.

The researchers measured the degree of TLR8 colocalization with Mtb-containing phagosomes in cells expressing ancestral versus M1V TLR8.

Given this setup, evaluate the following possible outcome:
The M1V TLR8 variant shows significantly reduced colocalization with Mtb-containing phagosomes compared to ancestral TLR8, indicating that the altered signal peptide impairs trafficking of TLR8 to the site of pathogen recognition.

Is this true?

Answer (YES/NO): NO